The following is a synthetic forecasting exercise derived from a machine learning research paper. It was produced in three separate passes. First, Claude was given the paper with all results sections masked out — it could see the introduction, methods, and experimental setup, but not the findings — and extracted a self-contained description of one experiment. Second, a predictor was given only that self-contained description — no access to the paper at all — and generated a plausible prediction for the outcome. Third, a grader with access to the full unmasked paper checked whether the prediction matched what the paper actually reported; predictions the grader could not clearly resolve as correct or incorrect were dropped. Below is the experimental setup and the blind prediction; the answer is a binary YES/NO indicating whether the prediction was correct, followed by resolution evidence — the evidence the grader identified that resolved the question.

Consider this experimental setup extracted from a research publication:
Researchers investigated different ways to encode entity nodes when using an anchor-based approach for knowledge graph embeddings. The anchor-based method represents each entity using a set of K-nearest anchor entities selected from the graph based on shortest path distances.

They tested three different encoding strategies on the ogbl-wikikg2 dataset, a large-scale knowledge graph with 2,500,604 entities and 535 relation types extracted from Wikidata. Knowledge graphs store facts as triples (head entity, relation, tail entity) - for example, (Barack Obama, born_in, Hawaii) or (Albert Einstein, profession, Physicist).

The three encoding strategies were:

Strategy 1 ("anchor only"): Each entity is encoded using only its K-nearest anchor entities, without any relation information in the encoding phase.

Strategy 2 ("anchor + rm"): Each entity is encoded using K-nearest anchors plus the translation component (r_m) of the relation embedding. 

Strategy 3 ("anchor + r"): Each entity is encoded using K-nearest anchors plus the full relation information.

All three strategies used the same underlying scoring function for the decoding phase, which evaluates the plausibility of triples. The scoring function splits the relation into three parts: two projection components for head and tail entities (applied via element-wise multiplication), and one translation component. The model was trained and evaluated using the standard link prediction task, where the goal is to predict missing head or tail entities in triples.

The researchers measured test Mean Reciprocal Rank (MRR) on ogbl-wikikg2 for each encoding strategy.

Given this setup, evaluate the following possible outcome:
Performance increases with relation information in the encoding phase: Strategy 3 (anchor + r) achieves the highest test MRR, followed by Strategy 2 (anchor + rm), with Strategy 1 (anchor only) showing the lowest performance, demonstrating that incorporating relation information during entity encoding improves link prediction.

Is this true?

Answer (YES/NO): NO